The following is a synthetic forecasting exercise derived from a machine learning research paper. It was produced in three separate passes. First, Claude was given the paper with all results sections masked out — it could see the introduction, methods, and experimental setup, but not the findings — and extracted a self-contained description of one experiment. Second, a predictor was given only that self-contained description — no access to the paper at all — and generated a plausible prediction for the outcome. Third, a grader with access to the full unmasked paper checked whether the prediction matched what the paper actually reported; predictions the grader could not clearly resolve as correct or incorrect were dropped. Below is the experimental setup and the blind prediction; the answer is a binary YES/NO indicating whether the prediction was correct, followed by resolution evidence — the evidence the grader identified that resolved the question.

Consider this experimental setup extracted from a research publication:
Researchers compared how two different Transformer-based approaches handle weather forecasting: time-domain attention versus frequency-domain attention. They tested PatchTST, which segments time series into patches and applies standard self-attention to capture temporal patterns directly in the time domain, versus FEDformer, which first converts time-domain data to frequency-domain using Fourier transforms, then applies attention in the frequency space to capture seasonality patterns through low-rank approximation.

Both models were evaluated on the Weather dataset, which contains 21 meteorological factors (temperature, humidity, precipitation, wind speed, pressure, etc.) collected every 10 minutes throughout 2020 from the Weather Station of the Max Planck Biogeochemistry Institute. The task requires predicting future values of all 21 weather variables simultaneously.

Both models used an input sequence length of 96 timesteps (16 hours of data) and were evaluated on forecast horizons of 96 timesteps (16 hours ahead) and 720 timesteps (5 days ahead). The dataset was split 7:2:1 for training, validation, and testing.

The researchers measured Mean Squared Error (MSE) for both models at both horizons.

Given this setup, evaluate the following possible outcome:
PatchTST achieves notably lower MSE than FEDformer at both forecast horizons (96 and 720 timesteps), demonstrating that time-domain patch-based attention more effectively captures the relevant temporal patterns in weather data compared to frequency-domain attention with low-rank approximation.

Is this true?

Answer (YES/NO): YES